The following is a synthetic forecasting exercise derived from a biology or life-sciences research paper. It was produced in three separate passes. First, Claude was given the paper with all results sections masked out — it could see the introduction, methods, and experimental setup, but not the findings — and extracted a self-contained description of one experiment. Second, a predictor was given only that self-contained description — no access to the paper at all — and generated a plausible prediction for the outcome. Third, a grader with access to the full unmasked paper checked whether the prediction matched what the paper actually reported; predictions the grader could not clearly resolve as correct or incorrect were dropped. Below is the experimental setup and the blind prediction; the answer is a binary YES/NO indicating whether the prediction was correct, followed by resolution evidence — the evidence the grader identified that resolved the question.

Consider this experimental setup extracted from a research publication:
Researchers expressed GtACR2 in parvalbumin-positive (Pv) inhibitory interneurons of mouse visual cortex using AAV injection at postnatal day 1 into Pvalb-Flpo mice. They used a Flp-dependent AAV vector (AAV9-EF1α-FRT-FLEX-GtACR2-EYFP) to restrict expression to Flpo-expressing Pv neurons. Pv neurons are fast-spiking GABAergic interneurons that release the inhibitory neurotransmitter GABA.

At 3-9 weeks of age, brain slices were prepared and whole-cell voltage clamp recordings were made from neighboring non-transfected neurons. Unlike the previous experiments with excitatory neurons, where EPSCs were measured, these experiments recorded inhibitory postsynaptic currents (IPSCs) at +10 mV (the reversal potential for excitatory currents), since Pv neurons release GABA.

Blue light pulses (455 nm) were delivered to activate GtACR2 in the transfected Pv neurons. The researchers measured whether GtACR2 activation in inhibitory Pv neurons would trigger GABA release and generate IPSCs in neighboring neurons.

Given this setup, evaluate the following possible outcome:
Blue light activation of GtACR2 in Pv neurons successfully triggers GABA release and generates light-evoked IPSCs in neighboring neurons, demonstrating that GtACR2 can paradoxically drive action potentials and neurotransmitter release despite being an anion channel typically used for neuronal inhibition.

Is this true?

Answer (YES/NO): YES